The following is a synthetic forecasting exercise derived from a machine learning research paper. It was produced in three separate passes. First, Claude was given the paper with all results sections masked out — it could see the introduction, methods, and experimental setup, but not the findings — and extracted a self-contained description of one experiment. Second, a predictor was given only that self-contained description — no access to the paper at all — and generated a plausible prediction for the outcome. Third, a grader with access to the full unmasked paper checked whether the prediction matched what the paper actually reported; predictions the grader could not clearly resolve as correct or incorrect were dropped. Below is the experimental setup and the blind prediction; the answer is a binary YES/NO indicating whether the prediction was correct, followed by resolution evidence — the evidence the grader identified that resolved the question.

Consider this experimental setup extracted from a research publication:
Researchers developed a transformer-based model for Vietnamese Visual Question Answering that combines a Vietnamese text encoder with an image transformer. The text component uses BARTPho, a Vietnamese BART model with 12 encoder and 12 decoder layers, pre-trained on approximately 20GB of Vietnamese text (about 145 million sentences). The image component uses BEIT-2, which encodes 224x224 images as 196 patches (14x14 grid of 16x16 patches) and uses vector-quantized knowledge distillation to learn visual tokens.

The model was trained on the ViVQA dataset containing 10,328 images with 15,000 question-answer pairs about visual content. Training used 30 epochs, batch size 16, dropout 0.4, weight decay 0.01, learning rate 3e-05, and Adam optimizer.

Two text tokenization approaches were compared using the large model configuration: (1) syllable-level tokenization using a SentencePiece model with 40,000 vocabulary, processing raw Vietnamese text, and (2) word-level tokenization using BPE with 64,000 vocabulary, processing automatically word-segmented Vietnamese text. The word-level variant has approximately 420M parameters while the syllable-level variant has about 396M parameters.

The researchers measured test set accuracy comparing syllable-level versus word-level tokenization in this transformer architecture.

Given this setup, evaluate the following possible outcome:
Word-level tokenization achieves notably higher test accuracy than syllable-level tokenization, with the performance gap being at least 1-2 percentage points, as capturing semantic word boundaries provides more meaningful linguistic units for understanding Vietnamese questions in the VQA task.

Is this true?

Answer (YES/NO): NO